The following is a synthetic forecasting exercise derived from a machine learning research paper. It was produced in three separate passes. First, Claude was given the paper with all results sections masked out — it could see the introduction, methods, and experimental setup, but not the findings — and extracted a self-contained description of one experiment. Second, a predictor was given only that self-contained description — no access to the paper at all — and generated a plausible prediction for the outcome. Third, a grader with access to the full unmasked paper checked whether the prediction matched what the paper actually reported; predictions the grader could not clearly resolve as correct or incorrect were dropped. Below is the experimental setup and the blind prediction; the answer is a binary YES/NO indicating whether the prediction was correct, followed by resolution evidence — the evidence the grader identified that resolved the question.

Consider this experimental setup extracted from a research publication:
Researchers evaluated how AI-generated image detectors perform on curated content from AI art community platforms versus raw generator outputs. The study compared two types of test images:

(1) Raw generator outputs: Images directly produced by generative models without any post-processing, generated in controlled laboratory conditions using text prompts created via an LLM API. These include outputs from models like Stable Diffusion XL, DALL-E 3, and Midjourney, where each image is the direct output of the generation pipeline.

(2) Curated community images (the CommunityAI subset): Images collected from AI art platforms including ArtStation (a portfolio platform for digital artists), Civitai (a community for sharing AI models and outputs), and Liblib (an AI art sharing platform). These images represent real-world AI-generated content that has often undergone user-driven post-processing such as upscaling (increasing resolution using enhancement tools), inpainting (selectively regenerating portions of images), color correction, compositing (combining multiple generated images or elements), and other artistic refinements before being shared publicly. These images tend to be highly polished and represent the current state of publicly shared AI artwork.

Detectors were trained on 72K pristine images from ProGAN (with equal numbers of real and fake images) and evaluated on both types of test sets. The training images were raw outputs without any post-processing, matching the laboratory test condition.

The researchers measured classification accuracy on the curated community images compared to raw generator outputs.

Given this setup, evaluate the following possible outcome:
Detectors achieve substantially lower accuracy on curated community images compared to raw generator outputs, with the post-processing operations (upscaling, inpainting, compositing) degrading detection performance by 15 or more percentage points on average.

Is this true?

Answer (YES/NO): YES